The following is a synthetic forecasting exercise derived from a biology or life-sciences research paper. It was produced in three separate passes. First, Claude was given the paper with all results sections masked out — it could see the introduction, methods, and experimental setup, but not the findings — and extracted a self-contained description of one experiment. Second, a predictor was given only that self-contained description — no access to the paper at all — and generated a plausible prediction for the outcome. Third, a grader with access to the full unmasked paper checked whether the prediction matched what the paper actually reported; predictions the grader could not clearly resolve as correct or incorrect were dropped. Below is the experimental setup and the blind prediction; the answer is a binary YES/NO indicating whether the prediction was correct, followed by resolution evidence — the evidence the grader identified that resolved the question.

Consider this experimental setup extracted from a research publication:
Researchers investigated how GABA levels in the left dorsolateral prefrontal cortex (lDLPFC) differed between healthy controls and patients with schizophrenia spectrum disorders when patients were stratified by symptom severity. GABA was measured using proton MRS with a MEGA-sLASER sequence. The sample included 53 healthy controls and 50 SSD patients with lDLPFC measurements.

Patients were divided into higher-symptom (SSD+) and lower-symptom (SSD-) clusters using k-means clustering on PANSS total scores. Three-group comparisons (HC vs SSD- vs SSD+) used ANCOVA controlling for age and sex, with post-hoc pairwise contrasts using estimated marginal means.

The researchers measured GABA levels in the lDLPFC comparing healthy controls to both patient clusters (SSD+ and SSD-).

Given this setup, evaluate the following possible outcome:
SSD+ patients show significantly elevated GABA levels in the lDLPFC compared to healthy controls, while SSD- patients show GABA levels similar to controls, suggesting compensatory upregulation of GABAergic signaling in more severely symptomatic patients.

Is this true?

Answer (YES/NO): NO